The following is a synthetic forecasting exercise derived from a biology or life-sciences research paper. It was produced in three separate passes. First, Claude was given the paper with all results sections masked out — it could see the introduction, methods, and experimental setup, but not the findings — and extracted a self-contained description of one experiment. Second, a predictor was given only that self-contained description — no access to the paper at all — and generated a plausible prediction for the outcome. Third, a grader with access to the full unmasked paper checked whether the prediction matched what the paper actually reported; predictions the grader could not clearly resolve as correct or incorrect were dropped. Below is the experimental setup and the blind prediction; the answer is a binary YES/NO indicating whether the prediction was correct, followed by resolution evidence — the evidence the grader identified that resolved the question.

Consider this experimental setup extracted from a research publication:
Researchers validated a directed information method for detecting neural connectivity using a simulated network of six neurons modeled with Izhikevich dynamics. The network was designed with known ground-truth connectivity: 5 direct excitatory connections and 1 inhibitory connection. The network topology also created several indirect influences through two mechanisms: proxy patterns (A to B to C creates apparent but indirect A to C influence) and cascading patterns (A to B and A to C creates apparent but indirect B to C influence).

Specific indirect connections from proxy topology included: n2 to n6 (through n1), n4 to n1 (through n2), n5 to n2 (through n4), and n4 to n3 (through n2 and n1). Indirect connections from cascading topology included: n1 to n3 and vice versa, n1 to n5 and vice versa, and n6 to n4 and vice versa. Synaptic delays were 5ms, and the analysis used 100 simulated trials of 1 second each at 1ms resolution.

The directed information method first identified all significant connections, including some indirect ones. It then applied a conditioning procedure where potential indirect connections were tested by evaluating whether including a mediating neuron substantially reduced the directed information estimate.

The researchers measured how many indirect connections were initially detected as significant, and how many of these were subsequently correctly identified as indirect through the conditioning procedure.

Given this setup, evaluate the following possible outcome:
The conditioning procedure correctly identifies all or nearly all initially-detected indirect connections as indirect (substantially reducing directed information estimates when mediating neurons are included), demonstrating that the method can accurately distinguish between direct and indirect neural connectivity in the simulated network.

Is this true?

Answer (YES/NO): NO